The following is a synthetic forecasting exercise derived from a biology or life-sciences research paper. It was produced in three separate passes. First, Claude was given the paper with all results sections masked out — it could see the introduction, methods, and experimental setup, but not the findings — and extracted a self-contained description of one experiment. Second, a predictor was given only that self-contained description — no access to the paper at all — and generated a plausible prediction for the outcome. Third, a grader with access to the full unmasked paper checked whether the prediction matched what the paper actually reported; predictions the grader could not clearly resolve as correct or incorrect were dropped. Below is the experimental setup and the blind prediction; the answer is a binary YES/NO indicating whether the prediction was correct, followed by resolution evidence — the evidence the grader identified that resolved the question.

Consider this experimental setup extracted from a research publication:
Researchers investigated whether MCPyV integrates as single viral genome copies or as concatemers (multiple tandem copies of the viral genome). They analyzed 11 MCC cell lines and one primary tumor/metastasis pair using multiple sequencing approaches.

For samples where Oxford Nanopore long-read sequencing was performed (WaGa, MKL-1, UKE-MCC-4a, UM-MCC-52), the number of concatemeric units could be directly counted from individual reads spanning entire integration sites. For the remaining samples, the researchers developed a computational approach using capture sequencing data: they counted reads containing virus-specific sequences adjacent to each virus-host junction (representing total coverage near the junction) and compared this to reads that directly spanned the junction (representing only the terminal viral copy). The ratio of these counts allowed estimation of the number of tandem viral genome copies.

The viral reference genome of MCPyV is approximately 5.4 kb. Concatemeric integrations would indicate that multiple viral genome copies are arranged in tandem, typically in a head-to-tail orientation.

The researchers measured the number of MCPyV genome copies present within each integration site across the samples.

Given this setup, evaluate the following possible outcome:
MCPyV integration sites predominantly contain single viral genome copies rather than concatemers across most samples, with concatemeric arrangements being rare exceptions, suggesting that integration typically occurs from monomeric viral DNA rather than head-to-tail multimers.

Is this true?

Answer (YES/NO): NO